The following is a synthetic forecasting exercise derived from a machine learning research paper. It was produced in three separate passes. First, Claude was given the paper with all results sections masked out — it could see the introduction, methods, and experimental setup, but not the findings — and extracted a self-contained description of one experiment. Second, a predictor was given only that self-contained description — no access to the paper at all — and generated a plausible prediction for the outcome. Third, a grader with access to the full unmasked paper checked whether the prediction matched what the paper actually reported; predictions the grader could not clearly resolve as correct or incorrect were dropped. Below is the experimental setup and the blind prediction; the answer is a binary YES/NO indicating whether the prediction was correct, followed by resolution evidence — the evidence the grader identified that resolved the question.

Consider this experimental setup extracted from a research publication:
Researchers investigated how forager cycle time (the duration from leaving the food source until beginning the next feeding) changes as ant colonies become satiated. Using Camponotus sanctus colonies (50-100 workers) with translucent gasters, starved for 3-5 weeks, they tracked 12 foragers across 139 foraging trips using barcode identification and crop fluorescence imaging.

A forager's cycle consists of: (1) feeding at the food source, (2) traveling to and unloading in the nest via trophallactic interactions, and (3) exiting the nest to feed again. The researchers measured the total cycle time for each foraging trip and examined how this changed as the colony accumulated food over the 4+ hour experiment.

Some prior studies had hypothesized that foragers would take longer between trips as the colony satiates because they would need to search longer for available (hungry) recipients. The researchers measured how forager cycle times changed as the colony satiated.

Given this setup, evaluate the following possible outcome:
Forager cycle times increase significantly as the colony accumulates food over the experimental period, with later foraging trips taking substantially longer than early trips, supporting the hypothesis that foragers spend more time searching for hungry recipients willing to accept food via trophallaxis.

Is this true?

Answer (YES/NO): NO